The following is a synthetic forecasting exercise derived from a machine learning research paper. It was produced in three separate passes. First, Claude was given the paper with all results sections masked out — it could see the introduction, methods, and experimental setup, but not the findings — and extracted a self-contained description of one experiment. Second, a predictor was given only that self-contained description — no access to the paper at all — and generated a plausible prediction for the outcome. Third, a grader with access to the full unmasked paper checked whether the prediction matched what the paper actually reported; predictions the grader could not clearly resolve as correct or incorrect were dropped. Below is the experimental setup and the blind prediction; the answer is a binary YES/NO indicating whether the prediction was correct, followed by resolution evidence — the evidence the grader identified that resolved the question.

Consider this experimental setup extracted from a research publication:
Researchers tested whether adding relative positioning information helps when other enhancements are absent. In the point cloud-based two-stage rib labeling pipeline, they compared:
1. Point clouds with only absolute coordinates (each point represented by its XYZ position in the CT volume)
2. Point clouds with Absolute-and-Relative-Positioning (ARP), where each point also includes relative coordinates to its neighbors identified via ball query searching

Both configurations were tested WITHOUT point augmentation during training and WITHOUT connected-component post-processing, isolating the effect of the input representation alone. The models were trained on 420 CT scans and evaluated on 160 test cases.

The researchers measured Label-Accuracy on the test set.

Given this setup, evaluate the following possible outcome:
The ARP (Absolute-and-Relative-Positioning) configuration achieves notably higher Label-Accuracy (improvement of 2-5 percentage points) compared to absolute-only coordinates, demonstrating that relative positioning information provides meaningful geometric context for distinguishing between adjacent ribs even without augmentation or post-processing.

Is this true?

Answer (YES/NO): NO